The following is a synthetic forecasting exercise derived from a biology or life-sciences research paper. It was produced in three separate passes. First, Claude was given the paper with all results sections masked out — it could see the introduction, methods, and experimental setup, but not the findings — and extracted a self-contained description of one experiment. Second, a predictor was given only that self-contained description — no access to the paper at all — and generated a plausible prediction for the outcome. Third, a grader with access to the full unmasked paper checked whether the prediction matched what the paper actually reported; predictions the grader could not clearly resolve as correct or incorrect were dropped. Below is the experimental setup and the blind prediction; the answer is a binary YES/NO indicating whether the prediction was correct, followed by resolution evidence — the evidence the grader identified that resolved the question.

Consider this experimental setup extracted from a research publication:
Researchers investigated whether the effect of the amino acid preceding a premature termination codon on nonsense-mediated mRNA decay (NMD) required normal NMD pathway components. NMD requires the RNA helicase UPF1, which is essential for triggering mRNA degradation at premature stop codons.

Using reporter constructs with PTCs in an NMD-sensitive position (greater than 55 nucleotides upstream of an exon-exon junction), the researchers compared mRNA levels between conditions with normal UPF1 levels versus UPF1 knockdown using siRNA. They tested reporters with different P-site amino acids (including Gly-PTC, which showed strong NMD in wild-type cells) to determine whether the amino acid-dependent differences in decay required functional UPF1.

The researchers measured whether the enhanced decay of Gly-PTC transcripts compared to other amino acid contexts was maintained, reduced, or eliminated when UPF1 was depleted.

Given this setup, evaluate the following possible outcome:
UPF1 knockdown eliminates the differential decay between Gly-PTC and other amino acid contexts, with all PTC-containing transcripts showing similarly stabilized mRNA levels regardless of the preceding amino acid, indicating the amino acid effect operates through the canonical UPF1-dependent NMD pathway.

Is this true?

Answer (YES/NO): NO